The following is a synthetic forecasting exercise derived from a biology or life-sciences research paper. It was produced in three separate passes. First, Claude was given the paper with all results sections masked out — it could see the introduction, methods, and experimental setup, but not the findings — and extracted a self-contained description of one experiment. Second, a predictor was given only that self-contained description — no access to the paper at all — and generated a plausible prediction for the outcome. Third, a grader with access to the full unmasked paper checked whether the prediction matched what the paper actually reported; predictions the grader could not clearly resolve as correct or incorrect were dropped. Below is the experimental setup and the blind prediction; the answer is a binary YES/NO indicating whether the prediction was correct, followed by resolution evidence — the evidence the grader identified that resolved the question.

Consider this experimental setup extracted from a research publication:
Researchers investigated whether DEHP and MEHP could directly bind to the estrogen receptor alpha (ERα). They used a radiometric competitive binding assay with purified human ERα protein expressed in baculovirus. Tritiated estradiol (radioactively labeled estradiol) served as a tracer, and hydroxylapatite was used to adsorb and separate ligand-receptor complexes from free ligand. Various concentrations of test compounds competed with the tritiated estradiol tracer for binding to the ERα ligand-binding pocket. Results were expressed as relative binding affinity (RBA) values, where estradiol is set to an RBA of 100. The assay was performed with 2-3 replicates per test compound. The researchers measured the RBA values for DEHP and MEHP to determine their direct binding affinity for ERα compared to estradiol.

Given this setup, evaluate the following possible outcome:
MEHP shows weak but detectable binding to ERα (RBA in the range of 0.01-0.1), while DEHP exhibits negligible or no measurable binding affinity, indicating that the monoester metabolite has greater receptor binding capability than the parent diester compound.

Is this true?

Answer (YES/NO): NO